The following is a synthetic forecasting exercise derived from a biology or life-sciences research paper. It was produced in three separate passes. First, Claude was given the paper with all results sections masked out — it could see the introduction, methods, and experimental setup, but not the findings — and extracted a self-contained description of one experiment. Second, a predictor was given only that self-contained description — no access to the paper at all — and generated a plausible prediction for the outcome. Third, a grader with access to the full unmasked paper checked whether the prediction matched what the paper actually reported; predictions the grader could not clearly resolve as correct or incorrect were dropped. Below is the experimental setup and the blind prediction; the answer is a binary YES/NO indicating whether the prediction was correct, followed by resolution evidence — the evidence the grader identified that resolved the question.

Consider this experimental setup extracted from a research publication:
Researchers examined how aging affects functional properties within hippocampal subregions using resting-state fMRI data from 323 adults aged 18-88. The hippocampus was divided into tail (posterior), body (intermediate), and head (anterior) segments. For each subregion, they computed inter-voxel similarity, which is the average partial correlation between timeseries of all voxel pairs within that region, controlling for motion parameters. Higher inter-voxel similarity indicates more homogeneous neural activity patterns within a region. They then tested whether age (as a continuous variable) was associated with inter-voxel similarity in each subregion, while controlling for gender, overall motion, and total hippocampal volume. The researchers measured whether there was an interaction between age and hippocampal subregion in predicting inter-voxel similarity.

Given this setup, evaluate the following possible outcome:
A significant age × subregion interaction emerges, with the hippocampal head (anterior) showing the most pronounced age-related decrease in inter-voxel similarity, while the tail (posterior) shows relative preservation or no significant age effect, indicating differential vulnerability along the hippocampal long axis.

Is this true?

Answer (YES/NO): NO